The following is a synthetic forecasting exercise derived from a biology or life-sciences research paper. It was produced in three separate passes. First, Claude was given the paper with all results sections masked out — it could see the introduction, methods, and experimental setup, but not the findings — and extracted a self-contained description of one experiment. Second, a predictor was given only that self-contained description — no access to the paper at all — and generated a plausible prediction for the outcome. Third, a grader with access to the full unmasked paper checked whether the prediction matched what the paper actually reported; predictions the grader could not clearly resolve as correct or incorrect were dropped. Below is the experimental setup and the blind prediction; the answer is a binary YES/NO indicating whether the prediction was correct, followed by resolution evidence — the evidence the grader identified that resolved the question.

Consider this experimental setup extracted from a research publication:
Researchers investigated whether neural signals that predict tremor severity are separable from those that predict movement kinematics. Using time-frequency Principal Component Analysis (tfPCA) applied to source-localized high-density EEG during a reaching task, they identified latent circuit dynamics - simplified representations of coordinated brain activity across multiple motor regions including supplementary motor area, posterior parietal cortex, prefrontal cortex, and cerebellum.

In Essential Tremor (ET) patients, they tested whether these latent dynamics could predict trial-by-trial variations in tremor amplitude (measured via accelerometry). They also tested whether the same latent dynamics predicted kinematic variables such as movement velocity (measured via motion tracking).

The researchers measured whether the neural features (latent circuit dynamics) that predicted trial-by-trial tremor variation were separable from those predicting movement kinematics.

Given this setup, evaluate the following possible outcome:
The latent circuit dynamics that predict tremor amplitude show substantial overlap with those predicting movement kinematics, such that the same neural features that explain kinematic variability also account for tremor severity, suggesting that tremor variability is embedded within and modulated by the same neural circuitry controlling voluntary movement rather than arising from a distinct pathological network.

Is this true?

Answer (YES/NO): YES